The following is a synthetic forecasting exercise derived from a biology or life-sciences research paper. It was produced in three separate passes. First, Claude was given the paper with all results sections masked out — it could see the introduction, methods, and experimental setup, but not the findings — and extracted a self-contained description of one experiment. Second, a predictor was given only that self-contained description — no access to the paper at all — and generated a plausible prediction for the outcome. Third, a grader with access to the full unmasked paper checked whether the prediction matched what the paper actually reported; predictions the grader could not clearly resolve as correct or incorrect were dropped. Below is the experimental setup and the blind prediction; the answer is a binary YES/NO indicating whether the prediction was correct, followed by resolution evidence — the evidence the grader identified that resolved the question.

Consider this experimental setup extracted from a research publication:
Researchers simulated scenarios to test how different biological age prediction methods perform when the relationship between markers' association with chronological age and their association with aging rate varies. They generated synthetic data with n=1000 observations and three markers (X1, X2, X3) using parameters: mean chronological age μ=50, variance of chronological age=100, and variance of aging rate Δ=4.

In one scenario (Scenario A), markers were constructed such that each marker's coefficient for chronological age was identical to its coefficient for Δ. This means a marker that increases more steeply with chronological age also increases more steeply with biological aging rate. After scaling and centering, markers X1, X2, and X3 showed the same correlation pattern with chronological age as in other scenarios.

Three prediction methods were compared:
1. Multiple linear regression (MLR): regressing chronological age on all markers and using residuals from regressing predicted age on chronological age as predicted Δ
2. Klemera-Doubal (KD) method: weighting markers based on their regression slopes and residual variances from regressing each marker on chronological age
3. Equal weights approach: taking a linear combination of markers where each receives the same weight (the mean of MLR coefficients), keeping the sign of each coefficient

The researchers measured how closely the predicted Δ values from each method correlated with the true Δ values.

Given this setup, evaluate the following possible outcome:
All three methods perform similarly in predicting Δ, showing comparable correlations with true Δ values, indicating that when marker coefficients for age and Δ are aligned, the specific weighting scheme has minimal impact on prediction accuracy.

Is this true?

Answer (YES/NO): NO